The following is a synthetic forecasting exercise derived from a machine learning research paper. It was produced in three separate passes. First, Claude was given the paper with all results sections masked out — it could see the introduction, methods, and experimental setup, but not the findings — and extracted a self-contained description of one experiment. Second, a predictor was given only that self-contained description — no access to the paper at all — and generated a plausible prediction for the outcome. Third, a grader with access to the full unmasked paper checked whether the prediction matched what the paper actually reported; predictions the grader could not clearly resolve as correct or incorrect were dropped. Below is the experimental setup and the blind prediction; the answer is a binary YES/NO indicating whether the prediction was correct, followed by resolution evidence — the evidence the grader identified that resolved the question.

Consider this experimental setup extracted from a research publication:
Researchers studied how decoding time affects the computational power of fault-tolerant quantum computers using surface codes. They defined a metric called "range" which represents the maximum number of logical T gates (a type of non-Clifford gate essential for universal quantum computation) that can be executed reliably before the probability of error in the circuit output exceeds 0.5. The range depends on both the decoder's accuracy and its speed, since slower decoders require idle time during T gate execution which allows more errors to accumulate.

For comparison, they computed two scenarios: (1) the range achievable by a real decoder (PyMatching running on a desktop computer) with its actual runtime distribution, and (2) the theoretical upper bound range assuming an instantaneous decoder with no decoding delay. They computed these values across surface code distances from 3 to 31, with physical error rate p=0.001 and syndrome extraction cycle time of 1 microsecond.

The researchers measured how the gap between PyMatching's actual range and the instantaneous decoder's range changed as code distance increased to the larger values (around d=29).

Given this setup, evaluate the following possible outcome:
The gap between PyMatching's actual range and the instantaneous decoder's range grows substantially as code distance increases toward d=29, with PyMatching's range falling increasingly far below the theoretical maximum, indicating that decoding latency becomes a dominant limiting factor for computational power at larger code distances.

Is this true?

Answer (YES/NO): YES